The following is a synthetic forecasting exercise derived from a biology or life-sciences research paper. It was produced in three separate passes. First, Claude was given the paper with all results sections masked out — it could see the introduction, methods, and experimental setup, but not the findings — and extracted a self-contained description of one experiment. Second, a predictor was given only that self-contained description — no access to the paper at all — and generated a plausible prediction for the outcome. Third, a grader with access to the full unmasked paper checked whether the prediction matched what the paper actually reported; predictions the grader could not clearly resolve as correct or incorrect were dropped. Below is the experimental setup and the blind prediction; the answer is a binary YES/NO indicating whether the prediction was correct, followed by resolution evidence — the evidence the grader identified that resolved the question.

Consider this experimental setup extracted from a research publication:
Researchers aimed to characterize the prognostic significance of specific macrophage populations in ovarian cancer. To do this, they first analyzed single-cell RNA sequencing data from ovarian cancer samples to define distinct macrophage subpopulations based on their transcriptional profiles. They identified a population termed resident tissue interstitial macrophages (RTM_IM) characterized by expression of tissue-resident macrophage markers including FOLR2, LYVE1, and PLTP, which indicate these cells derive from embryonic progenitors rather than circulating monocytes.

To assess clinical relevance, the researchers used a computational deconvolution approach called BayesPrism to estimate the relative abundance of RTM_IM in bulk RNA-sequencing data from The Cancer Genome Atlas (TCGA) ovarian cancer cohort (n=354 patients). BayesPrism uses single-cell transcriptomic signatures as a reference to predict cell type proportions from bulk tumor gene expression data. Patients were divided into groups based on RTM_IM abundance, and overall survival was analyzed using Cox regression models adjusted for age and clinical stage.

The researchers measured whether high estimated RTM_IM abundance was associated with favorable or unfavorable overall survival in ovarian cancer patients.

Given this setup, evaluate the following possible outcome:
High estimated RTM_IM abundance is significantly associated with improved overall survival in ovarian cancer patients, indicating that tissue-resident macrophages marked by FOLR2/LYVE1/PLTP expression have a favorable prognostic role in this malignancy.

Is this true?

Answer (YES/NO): NO